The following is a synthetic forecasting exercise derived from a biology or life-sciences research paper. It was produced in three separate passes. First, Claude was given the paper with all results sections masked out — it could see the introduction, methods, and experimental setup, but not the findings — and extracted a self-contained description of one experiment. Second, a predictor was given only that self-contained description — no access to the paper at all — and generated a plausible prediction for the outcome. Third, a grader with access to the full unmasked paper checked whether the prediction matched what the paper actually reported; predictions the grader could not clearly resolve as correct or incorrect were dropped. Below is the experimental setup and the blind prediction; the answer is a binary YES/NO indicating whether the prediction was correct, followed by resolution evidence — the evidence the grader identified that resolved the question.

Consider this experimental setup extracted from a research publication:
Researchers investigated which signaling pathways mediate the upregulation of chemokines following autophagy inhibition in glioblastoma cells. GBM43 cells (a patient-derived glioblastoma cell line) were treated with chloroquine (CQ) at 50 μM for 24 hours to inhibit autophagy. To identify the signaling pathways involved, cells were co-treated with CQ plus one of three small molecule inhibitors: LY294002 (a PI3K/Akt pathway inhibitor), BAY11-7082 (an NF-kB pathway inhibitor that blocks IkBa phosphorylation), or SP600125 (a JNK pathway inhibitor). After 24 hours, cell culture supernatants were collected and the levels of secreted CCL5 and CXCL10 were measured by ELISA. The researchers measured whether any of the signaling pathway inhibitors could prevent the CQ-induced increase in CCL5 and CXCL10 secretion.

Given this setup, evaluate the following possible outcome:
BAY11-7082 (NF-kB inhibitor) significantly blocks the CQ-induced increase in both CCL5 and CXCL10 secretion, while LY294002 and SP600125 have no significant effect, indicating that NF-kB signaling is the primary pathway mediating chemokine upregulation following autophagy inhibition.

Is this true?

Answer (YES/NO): NO